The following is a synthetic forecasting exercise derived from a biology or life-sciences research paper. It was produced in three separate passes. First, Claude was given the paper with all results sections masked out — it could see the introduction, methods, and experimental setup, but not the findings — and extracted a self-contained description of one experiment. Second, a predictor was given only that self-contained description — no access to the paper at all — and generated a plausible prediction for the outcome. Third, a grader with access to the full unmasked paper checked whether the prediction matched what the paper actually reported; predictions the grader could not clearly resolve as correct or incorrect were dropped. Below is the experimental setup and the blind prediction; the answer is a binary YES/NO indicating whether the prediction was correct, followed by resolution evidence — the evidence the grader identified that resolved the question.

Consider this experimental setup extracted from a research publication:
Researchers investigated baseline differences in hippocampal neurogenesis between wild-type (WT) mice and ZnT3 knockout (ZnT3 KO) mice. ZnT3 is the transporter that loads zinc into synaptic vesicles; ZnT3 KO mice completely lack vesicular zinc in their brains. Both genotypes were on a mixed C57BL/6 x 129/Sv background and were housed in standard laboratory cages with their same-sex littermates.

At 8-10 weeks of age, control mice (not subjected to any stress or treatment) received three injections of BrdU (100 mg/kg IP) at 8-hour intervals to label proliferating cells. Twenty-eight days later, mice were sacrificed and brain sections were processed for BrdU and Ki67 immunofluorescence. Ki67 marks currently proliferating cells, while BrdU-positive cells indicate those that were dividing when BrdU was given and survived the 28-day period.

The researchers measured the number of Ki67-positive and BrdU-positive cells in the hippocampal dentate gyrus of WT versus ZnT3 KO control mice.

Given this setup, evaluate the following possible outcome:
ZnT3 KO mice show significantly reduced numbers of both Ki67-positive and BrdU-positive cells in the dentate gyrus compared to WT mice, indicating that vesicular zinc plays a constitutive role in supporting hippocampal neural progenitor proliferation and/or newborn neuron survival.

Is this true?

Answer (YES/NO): NO